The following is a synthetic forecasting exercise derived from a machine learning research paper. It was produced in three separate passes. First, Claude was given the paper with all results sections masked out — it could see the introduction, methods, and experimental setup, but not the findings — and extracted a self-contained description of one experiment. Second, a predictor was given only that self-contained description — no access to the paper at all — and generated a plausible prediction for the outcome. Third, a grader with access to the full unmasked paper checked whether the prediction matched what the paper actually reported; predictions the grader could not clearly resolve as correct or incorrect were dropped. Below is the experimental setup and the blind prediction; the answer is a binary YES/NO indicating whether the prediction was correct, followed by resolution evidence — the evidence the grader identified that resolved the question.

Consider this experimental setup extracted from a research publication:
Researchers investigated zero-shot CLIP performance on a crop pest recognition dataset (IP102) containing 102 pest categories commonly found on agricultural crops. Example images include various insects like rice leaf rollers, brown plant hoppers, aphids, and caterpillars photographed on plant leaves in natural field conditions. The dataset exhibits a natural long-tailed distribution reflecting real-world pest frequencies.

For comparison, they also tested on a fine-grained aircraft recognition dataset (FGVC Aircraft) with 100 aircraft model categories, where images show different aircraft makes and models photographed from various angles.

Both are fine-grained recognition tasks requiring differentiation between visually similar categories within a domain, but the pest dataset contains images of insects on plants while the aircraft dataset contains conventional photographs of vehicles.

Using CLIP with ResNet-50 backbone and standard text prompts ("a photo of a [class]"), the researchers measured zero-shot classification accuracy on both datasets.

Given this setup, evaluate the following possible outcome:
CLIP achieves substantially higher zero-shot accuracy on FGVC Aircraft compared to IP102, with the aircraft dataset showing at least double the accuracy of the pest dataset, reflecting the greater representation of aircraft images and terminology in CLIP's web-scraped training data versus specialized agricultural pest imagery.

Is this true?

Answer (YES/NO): NO